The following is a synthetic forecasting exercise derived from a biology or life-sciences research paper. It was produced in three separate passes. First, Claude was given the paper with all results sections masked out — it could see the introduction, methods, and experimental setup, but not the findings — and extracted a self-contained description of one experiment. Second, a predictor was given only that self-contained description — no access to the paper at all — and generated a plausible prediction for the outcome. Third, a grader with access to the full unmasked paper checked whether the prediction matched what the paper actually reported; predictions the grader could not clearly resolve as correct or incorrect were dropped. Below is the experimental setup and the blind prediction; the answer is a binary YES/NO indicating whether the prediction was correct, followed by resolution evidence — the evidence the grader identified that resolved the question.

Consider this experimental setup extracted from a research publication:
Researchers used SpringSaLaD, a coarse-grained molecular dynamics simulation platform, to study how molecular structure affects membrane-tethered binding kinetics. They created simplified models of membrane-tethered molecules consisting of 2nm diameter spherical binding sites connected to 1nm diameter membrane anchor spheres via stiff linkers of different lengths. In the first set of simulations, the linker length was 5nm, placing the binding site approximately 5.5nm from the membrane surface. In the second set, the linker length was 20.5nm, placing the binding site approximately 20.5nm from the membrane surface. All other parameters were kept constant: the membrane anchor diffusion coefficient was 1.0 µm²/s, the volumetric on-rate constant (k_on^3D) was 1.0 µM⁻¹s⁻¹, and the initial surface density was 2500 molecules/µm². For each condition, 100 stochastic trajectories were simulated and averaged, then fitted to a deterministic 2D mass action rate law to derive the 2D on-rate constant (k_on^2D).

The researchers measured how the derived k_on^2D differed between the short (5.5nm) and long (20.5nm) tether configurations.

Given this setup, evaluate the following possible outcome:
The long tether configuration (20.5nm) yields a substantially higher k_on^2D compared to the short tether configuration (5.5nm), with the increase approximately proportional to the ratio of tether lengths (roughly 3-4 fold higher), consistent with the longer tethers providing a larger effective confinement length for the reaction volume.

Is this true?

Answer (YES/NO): NO